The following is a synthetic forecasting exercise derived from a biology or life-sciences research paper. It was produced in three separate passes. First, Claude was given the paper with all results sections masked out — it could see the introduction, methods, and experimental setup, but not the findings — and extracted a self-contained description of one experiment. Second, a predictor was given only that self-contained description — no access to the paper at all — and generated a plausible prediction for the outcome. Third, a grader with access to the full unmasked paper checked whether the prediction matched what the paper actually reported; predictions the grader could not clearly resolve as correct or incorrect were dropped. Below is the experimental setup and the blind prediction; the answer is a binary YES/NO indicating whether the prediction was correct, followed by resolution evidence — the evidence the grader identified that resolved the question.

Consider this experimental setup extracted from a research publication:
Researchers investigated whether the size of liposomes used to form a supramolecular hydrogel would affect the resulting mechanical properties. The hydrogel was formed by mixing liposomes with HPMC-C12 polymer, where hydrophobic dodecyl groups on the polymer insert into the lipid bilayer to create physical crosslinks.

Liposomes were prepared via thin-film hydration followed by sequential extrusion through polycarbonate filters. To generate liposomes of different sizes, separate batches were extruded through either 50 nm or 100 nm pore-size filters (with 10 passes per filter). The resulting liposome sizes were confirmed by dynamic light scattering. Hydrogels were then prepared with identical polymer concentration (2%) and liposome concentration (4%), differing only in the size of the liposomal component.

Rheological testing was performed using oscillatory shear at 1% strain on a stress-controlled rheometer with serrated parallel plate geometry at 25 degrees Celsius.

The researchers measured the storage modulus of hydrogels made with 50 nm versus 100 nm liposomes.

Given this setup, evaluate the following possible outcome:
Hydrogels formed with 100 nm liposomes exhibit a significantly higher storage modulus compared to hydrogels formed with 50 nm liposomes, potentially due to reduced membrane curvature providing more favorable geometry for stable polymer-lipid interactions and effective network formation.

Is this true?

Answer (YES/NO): NO